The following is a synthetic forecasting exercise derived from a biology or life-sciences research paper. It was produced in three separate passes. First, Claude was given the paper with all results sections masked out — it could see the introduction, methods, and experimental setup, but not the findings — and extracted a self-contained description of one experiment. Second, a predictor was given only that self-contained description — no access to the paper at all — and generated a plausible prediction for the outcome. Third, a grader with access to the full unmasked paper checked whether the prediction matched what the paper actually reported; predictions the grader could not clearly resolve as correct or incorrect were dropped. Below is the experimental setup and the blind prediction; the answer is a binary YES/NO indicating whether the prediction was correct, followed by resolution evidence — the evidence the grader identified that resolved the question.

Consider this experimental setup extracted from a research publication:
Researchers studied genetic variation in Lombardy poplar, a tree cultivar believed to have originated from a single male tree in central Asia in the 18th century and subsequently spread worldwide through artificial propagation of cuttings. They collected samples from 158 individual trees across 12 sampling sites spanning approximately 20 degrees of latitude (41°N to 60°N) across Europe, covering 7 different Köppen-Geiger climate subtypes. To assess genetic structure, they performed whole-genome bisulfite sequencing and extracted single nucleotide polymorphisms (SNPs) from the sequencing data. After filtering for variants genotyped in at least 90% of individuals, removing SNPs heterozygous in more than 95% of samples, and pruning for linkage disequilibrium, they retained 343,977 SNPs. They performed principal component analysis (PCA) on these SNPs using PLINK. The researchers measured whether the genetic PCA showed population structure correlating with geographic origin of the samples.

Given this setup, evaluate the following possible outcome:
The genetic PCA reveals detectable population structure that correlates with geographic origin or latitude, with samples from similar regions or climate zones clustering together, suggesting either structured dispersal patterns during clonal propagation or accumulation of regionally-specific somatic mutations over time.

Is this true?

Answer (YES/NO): NO